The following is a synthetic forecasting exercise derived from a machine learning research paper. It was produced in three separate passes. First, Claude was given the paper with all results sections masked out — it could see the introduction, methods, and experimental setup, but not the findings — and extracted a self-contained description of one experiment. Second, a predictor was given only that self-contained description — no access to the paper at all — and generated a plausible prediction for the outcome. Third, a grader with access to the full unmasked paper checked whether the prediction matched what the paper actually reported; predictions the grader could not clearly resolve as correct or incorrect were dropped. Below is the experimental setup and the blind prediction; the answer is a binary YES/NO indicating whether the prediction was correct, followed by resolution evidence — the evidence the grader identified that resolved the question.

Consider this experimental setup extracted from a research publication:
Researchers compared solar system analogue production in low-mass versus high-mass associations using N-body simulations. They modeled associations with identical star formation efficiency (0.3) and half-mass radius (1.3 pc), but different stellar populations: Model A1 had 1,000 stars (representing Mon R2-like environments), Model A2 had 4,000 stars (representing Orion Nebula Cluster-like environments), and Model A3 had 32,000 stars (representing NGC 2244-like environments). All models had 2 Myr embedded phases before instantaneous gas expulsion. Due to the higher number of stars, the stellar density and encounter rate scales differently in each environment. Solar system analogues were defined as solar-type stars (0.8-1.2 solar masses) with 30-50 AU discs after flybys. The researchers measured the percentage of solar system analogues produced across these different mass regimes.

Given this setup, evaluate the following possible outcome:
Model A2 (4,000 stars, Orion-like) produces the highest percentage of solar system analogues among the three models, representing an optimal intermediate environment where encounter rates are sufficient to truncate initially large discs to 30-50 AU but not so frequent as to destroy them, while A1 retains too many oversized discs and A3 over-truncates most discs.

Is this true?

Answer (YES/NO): NO